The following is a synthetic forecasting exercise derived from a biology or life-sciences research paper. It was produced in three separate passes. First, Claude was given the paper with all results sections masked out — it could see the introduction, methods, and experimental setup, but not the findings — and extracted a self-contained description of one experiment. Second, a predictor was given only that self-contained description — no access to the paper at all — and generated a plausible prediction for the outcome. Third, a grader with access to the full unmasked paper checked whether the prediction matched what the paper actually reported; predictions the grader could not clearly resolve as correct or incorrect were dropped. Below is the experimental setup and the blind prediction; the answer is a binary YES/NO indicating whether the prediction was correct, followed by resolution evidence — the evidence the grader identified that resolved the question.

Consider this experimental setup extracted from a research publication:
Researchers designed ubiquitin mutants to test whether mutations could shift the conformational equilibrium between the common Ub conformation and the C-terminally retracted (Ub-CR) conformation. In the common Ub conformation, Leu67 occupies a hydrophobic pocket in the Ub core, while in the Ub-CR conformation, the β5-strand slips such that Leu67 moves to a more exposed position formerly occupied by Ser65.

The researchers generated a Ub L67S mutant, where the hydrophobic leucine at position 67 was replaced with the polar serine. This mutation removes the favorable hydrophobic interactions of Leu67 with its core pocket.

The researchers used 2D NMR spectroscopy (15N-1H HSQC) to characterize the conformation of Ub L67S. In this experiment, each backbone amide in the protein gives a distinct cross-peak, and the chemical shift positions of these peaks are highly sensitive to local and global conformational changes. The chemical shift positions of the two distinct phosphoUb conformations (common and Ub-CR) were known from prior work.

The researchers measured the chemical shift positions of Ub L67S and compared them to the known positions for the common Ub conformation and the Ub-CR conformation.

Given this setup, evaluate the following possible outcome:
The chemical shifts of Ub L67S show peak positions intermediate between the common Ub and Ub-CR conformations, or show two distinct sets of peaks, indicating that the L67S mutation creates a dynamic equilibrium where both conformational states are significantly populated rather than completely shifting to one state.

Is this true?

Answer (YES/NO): NO